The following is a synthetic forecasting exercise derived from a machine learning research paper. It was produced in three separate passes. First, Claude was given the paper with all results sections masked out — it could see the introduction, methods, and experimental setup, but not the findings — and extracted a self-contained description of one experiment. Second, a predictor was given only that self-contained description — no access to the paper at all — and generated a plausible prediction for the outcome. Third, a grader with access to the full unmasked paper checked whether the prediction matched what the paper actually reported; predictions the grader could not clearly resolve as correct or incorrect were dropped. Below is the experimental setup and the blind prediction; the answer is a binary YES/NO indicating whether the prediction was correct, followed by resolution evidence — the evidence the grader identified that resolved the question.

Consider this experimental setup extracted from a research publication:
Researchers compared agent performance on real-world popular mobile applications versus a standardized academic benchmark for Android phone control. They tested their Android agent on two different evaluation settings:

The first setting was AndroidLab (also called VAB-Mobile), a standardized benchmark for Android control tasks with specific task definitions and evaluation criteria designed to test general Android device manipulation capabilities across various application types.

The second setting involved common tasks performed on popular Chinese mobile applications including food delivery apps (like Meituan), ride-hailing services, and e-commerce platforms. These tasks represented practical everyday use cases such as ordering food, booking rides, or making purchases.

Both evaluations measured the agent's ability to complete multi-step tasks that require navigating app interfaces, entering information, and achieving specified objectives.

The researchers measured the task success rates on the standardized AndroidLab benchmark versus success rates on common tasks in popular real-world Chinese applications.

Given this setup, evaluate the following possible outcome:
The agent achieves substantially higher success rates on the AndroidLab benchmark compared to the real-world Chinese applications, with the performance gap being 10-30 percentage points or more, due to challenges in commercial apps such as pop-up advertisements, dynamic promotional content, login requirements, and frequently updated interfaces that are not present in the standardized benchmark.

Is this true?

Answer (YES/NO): NO